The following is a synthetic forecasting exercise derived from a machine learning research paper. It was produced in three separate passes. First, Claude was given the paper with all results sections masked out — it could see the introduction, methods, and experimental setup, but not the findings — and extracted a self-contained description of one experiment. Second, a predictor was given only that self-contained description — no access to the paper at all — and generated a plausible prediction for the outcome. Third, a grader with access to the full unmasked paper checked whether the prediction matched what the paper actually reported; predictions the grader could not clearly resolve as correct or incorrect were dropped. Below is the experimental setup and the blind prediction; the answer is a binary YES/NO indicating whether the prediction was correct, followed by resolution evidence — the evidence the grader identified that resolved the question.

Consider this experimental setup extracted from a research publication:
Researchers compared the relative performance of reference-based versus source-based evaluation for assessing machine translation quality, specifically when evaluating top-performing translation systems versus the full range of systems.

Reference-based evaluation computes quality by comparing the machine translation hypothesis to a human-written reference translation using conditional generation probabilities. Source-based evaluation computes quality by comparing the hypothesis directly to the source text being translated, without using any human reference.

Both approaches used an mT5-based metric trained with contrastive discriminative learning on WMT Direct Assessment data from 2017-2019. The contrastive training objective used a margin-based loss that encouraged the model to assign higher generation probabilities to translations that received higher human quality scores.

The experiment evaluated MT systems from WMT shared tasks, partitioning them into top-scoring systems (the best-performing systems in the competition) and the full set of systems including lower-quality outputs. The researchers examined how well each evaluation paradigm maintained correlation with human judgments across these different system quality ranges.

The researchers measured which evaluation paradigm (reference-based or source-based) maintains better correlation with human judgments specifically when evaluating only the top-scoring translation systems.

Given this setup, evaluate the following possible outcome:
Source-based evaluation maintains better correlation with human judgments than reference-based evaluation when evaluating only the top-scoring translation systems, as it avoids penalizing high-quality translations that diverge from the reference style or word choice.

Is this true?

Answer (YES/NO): YES